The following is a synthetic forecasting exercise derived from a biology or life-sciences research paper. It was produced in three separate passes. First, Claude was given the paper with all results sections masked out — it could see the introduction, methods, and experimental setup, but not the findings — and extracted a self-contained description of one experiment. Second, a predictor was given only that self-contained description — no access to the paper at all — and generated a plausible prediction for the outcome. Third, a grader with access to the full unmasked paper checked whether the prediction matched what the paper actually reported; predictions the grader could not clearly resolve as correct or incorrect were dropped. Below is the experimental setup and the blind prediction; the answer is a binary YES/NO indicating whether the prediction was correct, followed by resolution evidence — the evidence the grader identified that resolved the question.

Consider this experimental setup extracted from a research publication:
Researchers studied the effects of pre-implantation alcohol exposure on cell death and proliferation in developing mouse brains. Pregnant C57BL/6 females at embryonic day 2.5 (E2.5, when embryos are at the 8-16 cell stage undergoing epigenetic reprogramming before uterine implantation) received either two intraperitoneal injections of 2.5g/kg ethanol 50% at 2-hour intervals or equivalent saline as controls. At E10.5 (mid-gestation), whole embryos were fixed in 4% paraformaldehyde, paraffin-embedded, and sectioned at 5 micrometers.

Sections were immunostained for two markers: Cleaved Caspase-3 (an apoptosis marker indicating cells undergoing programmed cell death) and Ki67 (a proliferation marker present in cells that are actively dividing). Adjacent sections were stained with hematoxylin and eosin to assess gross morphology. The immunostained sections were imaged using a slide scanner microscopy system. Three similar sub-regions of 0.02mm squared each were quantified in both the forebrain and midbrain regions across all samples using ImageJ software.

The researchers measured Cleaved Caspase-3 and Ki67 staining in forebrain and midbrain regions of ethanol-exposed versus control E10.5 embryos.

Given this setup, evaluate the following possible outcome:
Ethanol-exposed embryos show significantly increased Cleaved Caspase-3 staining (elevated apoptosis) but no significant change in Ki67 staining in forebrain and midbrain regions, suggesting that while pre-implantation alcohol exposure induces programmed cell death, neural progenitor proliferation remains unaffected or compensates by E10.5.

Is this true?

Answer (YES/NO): NO